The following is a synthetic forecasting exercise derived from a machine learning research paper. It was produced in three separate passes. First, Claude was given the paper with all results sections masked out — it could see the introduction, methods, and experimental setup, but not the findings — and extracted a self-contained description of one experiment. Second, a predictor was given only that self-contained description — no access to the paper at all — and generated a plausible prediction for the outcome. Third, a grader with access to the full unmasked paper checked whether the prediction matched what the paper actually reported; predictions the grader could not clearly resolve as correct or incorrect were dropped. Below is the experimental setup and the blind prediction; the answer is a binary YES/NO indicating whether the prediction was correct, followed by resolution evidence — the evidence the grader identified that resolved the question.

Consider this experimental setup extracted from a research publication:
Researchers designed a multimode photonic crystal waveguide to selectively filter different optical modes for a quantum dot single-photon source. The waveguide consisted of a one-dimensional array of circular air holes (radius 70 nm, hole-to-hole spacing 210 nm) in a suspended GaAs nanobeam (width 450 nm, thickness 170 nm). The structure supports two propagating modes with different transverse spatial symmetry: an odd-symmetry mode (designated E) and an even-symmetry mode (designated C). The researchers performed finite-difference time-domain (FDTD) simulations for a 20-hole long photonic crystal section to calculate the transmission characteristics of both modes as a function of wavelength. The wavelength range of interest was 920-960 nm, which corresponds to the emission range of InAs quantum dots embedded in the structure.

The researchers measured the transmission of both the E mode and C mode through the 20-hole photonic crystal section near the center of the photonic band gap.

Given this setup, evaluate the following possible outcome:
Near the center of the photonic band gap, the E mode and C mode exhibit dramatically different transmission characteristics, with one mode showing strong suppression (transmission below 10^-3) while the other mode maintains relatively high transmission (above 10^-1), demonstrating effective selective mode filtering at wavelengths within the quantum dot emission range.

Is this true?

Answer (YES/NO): YES